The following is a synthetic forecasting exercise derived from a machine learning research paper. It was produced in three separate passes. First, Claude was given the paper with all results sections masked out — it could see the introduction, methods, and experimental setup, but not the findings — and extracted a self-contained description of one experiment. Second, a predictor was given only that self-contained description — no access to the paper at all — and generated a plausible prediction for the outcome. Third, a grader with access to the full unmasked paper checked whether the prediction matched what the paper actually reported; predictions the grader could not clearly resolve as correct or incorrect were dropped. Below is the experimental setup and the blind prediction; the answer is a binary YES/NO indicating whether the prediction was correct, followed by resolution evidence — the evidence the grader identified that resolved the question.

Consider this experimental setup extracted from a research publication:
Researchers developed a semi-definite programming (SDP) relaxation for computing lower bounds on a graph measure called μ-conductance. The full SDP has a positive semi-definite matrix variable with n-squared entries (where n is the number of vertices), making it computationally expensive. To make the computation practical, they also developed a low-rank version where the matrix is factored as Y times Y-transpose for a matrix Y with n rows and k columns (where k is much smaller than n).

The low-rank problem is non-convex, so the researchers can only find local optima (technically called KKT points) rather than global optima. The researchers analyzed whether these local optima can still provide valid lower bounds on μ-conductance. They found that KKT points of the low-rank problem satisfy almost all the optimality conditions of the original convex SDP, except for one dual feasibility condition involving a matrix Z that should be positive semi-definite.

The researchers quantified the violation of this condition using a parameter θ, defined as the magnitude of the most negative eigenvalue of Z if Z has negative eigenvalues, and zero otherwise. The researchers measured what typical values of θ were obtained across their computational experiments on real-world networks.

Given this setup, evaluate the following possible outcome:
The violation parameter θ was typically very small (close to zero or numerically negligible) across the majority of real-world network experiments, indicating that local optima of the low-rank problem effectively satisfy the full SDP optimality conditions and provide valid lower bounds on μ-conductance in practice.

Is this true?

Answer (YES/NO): YES